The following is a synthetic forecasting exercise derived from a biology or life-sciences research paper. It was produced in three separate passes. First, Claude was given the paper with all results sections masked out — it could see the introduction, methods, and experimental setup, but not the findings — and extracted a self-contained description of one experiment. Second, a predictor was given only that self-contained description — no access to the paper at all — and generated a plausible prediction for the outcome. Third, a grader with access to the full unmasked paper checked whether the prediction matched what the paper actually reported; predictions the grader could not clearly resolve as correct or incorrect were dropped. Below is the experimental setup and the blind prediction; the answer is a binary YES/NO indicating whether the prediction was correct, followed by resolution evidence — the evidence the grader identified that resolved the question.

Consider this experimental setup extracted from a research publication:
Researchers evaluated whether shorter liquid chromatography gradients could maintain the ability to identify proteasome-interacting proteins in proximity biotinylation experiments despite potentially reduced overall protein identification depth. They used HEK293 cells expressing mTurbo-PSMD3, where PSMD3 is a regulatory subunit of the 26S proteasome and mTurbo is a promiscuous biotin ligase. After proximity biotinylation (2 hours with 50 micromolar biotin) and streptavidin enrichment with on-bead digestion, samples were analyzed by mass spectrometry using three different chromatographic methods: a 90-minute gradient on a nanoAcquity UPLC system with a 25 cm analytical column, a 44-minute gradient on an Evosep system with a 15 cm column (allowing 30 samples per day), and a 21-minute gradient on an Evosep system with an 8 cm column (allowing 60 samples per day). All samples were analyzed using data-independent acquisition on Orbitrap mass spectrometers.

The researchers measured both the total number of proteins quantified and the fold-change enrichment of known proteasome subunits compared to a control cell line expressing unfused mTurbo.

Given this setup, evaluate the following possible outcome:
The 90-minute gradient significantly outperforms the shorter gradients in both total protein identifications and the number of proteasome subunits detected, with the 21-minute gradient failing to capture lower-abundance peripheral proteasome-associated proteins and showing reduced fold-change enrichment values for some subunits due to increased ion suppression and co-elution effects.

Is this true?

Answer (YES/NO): NO